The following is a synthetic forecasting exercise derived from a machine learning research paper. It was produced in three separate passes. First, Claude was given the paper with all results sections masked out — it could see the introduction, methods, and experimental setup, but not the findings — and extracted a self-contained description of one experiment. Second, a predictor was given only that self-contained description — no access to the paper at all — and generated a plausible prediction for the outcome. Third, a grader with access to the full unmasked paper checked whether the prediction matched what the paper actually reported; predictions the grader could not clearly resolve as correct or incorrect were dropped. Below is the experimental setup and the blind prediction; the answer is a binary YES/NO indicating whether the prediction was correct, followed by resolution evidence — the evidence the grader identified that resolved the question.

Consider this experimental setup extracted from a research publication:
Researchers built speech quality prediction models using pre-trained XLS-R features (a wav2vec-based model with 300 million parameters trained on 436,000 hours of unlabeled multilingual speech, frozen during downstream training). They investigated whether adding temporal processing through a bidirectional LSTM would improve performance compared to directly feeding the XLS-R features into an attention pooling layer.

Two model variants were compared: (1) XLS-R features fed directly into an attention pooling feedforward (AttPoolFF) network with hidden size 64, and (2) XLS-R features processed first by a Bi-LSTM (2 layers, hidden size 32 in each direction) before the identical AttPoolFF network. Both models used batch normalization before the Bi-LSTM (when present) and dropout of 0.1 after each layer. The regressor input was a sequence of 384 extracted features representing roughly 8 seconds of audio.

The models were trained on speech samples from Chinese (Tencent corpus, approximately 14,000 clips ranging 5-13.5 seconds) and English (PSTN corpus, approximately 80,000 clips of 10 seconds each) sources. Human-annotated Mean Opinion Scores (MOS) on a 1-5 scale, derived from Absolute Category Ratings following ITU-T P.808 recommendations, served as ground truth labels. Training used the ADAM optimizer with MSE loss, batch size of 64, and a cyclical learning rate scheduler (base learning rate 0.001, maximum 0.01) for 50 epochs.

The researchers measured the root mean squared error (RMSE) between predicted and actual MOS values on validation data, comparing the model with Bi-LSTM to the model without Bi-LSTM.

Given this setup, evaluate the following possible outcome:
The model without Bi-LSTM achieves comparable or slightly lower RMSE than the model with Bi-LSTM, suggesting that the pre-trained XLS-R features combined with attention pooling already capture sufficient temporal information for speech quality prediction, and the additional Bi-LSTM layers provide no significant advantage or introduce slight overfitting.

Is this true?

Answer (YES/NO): NO